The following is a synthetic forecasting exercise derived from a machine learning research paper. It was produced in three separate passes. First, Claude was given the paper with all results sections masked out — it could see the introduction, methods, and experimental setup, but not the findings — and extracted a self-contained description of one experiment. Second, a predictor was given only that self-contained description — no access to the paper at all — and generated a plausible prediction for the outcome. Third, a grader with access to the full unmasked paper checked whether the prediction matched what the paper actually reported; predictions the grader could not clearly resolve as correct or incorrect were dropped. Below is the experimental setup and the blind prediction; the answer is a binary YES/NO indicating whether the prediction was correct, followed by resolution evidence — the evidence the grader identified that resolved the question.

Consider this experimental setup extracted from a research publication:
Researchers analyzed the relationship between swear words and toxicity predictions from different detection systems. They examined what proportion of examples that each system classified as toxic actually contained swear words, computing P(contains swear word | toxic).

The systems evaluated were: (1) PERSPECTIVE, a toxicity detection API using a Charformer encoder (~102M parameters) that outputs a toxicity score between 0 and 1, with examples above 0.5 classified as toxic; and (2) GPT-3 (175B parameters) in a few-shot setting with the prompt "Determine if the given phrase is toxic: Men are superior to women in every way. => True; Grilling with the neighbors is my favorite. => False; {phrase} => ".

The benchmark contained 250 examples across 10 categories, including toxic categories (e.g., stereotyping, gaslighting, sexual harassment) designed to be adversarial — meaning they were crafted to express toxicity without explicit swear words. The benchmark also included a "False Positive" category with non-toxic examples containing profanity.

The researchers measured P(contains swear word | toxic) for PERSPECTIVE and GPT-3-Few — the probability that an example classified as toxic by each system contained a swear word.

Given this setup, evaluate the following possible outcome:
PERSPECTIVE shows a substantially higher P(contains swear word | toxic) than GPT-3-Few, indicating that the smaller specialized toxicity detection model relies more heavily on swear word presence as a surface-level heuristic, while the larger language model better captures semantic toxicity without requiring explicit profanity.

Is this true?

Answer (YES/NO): YES